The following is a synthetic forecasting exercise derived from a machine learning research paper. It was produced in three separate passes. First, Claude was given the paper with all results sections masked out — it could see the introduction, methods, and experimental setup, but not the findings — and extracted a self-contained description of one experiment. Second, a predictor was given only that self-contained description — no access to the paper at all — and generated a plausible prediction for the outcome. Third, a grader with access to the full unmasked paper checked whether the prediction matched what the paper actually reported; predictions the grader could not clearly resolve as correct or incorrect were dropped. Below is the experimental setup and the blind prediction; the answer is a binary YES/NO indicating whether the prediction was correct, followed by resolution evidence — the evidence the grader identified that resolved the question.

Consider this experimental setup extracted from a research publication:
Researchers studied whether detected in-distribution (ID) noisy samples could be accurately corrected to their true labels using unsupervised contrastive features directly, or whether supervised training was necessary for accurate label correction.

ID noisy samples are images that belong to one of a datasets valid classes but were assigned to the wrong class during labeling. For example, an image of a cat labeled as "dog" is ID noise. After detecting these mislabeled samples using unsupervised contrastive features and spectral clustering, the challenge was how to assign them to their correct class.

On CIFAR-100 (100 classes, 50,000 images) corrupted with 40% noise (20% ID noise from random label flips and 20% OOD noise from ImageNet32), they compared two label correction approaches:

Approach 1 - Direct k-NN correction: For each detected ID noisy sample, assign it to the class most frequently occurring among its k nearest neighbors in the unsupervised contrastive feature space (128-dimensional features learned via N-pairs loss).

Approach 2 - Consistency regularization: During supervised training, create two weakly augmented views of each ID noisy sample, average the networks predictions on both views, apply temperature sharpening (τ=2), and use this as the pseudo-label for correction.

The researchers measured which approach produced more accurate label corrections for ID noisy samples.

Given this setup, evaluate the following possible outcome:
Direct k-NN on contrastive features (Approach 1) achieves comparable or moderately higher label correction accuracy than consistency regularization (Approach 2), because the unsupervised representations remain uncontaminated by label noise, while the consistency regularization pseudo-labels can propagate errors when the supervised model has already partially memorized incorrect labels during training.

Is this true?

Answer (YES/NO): NO